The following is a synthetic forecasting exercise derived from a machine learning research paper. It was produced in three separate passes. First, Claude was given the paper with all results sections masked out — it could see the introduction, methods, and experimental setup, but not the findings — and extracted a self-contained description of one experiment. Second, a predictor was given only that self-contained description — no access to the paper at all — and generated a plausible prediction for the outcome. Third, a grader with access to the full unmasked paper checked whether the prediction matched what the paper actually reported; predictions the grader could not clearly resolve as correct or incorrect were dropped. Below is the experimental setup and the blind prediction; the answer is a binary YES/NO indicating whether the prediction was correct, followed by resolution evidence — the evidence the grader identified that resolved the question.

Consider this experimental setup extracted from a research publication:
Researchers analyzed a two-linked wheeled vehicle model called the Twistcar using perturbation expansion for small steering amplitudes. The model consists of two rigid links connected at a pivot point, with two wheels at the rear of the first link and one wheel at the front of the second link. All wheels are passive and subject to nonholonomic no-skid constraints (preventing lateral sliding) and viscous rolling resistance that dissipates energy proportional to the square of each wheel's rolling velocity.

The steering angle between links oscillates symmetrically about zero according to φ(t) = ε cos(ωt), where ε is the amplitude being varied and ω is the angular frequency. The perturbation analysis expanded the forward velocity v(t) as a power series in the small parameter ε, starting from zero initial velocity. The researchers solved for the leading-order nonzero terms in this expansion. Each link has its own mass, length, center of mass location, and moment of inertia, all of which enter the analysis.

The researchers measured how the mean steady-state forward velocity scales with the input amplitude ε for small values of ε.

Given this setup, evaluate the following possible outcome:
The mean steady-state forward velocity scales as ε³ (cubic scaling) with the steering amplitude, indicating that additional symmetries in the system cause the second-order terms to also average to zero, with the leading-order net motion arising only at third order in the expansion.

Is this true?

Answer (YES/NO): NO